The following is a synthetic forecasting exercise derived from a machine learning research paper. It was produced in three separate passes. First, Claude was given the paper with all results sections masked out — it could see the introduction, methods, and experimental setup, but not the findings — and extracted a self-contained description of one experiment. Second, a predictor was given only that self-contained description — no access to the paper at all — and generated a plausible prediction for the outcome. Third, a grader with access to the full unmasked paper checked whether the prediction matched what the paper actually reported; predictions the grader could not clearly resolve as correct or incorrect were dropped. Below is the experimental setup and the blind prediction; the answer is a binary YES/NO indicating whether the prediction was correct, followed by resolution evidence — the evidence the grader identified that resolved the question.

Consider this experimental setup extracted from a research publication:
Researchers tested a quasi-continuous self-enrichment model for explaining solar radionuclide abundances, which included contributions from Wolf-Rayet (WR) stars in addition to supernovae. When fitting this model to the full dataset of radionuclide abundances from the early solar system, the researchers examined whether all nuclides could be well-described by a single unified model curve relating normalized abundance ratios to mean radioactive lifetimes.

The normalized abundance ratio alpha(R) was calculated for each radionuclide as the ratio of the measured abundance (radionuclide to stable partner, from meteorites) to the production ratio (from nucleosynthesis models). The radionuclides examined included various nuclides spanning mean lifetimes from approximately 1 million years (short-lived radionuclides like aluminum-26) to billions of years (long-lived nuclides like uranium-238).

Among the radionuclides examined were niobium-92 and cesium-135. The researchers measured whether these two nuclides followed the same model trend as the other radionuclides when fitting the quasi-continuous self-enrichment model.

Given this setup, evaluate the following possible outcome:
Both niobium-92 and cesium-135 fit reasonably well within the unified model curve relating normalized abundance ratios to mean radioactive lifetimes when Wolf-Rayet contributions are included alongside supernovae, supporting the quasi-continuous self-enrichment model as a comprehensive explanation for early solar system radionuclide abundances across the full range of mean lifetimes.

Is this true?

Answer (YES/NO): YES